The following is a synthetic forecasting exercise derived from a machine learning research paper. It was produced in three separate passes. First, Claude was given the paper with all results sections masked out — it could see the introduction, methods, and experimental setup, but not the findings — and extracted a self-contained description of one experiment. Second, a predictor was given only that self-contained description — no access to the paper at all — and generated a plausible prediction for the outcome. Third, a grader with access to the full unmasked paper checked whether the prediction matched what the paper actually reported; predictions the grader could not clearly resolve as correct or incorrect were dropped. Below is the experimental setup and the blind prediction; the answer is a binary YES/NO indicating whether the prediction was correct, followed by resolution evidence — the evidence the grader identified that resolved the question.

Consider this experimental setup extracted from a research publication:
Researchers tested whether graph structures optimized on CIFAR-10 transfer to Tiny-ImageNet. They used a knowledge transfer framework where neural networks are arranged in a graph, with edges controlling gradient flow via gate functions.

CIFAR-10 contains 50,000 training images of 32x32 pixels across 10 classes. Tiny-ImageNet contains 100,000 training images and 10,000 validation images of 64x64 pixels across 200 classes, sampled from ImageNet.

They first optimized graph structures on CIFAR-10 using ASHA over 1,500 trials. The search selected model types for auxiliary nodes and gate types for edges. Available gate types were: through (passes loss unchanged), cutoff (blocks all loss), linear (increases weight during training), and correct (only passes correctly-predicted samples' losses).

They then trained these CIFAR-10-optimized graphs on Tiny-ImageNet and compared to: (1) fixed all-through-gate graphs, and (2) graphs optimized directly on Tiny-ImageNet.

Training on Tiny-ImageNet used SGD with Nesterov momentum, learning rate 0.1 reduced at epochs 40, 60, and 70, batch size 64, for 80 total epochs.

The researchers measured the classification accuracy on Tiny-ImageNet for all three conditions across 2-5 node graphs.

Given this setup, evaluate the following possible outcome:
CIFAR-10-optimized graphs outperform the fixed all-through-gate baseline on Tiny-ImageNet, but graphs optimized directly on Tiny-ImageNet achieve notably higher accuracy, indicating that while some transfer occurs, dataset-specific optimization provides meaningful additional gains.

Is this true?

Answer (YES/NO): NO